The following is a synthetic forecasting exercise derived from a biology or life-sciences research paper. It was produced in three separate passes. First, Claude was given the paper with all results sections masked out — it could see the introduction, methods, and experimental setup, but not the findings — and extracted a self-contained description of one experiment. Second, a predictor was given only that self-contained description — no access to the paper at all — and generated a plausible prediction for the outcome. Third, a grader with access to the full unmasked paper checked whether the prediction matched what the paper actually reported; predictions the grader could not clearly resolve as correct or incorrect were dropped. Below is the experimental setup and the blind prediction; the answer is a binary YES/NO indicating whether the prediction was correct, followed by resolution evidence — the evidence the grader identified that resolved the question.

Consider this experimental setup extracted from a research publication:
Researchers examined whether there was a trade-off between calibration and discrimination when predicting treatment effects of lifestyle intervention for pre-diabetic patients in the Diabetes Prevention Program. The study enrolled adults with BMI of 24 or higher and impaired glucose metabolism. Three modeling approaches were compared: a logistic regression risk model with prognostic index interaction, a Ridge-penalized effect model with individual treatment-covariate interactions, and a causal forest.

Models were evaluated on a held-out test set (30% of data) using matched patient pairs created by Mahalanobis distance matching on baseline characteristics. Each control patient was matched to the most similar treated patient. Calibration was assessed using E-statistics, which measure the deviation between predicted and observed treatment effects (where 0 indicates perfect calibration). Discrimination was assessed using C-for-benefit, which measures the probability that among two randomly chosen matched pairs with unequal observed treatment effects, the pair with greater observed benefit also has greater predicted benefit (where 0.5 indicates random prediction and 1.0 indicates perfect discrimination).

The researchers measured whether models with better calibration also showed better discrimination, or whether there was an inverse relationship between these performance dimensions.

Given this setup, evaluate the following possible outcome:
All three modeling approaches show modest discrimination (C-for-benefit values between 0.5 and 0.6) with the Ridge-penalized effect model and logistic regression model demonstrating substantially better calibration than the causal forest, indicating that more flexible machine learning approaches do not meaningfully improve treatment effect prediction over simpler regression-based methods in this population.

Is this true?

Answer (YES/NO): NO